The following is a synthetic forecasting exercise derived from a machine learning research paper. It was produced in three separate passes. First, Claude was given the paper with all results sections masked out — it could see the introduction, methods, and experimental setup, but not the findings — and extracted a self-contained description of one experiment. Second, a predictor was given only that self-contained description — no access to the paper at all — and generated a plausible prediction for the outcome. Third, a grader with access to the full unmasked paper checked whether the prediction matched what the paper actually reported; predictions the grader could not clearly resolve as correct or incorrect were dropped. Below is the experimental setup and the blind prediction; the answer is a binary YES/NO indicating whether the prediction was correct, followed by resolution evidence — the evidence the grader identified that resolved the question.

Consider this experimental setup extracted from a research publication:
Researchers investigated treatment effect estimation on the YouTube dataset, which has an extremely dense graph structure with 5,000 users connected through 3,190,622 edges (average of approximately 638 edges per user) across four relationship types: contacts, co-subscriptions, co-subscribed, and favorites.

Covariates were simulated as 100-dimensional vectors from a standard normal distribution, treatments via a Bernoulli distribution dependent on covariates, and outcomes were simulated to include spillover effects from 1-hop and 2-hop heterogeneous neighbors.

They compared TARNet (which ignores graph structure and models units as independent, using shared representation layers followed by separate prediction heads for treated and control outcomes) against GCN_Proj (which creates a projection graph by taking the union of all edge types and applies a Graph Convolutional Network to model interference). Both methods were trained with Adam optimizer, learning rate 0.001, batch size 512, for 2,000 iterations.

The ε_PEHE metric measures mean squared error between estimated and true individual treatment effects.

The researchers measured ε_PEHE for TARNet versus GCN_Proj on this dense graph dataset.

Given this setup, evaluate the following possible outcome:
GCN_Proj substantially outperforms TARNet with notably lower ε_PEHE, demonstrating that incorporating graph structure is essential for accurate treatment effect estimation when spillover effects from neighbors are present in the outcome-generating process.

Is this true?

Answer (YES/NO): NO